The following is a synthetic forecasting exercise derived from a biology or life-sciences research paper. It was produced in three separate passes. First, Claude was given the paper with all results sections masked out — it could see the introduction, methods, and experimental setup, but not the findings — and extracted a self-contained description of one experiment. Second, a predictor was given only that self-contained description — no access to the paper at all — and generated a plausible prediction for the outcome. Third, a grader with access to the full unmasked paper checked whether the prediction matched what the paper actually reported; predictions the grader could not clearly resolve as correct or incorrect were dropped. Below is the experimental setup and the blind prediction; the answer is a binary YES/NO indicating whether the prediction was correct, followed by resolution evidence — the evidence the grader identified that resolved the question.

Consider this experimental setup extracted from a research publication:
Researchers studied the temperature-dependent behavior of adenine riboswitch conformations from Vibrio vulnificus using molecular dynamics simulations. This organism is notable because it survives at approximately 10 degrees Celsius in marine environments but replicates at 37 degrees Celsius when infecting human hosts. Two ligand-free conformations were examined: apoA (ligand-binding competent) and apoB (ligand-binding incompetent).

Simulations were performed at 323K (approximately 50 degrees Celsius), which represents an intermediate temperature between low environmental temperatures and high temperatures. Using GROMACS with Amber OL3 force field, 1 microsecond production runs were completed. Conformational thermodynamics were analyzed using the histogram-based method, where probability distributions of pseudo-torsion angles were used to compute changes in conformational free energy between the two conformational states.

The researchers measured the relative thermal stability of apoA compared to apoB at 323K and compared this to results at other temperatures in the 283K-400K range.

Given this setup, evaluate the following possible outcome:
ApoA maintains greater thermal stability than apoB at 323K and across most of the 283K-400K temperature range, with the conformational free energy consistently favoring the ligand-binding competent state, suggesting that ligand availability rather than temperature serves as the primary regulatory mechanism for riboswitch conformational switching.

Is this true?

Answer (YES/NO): NO